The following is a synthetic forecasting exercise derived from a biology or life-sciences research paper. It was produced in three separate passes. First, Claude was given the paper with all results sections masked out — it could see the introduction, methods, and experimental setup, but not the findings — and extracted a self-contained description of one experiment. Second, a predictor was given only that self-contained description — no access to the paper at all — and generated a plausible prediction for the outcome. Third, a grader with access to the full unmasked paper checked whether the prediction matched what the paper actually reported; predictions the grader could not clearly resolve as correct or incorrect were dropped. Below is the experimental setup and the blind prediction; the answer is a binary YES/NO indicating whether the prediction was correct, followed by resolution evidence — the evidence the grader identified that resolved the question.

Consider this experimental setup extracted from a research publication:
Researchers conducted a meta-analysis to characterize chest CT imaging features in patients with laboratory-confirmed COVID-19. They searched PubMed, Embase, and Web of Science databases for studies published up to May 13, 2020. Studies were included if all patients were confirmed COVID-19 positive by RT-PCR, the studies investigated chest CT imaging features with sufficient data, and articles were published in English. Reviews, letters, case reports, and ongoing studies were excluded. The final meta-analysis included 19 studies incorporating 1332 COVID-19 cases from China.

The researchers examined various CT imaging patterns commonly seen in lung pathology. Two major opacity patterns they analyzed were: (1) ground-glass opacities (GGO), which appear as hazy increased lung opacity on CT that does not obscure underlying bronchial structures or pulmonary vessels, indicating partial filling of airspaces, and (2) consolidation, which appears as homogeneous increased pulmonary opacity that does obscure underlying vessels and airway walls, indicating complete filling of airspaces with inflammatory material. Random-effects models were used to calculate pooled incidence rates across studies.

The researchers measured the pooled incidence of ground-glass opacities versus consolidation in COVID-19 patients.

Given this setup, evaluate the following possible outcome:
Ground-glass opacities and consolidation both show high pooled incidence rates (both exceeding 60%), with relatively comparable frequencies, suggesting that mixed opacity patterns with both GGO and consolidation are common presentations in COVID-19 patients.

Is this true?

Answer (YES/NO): NO